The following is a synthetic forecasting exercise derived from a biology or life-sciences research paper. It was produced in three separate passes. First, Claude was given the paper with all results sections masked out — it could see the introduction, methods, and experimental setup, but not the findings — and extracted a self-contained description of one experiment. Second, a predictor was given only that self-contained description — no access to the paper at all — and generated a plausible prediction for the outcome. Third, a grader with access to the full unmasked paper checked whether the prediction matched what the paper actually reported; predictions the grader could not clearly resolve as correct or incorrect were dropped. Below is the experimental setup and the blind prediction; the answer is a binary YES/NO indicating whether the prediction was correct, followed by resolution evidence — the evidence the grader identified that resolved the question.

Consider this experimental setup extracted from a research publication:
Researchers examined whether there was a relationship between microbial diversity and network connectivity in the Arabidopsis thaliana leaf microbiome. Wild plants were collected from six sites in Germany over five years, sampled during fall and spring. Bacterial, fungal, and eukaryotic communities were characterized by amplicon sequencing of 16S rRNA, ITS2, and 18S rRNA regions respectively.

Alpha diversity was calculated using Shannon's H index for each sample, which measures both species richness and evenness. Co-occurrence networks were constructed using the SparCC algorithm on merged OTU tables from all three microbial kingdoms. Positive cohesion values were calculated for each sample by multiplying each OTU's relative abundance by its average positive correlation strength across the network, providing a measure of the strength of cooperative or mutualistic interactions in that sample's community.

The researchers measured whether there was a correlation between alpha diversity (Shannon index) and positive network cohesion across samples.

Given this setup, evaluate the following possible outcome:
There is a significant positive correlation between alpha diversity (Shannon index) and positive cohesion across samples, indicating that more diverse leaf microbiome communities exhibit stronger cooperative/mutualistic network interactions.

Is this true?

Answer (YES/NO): NO